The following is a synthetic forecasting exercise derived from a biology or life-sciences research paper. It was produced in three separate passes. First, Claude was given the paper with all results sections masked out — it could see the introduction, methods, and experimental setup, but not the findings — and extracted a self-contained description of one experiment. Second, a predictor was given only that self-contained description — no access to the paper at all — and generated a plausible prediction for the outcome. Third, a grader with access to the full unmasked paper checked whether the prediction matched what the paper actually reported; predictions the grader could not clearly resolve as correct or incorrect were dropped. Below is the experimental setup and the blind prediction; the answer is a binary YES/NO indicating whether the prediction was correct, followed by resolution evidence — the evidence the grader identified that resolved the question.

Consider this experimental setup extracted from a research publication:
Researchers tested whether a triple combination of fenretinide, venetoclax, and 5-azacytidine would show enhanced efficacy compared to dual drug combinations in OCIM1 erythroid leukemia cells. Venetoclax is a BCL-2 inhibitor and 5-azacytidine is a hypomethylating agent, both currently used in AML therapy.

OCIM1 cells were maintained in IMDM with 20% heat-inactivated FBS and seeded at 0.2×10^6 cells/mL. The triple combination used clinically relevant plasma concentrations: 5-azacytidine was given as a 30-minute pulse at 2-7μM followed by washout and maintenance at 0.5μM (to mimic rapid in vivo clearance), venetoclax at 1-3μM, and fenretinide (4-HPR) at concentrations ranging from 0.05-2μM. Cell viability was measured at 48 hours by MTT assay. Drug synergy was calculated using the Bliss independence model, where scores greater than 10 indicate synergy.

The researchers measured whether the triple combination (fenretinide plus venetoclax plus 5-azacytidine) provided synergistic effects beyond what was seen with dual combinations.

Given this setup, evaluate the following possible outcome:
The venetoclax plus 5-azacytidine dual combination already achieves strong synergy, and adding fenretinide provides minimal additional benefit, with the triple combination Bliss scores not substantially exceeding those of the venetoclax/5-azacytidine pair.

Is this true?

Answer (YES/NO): NO